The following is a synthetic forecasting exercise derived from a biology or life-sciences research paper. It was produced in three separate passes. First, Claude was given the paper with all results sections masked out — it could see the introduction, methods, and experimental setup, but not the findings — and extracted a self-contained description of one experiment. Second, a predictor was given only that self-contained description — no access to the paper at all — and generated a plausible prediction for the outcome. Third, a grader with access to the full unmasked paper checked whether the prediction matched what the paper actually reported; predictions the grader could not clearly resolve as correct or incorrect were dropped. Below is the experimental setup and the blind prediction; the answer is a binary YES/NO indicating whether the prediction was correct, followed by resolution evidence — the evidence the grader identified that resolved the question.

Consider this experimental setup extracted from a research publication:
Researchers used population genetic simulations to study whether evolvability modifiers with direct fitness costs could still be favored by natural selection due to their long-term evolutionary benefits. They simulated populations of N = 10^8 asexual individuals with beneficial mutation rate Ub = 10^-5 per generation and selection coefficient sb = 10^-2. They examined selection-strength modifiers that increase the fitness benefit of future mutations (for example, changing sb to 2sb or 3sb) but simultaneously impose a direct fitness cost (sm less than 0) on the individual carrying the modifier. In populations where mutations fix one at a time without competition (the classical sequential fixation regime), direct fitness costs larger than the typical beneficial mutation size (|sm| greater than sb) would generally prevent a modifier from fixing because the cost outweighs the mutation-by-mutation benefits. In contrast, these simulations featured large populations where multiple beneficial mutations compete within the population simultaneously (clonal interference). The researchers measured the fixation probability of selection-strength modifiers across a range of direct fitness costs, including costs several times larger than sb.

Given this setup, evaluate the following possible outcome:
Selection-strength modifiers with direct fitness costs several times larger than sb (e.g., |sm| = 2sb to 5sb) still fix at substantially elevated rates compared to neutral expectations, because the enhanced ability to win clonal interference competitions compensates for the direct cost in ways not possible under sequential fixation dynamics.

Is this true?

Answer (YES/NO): YES